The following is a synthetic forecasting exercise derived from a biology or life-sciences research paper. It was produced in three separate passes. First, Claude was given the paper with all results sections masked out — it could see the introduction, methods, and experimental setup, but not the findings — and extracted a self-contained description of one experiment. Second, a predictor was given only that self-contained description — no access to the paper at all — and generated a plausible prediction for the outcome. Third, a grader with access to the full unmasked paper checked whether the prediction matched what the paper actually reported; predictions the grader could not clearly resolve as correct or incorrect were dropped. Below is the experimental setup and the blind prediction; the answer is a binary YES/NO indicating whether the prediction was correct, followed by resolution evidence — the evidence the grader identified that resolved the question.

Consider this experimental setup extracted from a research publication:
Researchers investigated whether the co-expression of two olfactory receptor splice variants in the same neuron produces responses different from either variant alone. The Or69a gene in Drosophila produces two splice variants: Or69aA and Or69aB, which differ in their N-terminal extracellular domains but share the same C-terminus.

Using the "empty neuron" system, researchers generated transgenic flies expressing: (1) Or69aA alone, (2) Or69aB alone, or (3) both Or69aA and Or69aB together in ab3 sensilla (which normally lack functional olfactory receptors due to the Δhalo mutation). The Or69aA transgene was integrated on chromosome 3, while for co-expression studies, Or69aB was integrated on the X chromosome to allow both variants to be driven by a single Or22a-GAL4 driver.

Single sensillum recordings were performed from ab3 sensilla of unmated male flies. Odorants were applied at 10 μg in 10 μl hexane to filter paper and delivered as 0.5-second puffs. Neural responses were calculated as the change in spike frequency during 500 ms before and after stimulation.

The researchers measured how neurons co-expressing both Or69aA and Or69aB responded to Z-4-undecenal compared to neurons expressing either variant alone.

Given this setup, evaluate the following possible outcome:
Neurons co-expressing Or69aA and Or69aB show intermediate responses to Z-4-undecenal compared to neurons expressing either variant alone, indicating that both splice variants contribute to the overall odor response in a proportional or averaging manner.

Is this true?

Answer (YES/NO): NO